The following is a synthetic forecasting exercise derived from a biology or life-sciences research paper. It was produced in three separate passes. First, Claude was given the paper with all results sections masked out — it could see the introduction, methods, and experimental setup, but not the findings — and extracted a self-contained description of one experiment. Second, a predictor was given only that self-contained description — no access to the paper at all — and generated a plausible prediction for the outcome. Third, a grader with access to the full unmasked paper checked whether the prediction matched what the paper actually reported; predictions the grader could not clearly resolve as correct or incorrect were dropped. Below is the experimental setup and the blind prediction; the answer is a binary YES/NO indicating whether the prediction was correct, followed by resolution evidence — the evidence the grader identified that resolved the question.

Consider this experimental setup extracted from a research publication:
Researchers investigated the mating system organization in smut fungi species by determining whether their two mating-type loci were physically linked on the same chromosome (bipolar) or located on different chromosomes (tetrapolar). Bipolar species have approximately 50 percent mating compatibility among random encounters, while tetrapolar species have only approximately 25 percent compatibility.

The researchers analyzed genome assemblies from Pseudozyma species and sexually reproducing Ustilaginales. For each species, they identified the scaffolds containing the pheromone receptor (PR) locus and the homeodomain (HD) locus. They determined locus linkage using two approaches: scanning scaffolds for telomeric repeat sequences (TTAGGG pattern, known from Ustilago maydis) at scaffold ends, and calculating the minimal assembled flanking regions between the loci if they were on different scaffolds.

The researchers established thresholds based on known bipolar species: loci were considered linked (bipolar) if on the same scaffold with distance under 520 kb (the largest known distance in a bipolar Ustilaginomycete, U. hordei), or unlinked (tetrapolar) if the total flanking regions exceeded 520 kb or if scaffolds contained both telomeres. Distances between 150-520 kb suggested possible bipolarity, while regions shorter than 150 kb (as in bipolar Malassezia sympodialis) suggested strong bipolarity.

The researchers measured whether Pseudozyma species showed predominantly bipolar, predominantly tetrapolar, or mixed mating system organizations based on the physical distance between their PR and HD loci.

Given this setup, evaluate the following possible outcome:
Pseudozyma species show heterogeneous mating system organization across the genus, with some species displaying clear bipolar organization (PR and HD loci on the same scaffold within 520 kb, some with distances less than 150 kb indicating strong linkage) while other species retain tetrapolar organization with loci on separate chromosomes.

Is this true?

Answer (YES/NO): NO